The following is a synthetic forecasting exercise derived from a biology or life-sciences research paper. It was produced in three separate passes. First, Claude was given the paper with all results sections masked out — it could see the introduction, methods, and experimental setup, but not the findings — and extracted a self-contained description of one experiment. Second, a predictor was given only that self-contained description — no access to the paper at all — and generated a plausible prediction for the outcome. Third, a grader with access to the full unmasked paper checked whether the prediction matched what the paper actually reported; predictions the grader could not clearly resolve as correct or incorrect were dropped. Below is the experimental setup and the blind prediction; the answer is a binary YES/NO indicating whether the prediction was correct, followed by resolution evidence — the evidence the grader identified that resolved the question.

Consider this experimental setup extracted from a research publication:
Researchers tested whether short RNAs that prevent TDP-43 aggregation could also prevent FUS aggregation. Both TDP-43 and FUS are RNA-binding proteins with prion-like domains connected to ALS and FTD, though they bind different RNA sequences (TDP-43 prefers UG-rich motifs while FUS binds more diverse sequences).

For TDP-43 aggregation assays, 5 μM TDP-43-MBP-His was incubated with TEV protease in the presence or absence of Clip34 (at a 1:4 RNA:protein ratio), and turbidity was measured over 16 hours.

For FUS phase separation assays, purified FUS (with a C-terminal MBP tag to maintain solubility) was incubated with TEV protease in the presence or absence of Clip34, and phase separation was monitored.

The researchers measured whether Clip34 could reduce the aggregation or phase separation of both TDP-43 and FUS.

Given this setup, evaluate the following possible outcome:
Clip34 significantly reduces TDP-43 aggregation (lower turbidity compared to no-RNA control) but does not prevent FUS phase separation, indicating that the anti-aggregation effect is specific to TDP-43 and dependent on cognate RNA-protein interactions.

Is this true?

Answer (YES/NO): YES